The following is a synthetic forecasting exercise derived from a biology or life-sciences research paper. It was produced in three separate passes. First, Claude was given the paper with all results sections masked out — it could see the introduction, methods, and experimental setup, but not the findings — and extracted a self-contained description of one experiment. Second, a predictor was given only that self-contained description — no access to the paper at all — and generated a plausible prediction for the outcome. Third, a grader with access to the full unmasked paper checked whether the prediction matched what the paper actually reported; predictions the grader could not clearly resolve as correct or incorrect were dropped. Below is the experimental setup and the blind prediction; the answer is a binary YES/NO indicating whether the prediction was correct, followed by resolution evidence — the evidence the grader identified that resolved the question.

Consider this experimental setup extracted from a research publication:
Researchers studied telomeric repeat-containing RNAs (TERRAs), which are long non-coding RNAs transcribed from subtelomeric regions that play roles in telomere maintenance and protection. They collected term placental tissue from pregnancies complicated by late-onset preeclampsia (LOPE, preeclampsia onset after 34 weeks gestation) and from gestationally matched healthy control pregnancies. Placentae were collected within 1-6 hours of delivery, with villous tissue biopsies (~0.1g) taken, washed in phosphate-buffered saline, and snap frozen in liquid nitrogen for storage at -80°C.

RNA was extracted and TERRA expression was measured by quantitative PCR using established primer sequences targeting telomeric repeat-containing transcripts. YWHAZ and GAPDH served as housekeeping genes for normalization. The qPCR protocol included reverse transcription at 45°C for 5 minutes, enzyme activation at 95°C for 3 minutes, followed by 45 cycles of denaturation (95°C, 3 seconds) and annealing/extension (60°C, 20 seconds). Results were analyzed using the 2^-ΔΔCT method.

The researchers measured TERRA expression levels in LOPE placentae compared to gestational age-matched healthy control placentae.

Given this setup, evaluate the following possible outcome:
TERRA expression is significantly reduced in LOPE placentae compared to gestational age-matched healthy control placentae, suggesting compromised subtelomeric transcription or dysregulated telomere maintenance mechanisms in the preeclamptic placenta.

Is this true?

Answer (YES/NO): YES